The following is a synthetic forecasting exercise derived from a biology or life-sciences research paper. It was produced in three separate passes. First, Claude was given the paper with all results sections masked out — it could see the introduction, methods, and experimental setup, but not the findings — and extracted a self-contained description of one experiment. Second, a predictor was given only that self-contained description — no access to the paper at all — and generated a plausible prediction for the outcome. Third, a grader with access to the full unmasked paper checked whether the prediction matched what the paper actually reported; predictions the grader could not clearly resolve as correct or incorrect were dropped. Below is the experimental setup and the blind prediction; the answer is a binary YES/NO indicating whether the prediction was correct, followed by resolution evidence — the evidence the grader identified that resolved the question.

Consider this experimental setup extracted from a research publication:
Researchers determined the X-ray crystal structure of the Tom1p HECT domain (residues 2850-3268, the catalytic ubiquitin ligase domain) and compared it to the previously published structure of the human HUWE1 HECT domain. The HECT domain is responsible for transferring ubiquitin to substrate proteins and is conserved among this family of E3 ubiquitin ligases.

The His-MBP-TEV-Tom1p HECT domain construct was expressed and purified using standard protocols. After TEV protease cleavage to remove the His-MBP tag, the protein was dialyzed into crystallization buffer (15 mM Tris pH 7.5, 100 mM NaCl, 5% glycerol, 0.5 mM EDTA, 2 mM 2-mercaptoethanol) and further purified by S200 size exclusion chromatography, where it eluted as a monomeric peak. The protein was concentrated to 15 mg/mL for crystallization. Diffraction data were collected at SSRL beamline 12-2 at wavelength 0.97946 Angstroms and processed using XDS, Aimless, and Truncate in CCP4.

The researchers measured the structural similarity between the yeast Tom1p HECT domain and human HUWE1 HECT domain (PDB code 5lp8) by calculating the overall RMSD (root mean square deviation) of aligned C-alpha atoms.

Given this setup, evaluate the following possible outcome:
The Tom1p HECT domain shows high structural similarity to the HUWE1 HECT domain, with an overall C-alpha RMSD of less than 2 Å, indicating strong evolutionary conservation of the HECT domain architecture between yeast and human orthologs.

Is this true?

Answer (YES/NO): YES